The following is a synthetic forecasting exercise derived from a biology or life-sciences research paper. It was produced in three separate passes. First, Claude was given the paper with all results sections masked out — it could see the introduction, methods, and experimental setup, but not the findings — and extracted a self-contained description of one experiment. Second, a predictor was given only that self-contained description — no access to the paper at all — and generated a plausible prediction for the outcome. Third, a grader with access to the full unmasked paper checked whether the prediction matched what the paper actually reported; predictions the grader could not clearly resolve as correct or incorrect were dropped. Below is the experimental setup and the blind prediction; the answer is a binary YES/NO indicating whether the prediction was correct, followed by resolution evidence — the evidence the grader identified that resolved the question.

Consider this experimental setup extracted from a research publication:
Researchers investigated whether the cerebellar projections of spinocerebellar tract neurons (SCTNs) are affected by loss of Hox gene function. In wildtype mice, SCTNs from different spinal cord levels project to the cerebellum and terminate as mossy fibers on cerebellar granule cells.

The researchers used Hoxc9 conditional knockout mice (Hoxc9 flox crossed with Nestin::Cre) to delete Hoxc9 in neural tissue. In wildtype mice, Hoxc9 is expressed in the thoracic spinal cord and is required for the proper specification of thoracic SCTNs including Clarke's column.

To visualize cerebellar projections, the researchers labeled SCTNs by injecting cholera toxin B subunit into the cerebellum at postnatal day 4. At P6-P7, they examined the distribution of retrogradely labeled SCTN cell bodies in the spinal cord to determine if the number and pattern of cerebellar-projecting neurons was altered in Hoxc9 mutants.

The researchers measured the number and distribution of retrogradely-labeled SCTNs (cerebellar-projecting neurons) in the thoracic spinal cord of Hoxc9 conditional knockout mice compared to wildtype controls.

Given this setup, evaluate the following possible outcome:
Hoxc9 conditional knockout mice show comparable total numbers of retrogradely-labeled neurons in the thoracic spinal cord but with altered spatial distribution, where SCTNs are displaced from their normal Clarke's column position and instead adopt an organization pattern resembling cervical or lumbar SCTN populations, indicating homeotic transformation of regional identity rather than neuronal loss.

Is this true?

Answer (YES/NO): NO